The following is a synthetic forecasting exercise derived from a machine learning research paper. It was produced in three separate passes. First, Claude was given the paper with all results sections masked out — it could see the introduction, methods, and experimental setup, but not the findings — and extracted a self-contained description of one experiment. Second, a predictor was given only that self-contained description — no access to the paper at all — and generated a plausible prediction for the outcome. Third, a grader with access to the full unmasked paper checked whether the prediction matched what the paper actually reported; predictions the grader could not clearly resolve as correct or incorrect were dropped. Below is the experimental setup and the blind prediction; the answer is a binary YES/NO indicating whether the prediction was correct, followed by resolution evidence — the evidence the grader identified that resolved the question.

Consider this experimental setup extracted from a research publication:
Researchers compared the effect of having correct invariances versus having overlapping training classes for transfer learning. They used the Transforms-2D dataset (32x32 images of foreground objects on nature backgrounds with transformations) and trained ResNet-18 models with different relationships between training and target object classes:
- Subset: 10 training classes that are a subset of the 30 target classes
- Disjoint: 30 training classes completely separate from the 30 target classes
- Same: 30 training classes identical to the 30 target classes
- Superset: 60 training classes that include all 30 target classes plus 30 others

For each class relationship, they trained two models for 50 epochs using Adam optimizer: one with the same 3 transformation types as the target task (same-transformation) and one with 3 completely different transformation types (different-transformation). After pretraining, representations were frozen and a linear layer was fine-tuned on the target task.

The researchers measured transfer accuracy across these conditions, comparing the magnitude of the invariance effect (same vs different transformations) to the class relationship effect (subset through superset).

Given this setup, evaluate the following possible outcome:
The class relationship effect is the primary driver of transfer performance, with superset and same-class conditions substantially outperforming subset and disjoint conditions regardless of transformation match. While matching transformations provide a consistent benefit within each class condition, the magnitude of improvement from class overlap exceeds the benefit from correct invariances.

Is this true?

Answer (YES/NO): NO